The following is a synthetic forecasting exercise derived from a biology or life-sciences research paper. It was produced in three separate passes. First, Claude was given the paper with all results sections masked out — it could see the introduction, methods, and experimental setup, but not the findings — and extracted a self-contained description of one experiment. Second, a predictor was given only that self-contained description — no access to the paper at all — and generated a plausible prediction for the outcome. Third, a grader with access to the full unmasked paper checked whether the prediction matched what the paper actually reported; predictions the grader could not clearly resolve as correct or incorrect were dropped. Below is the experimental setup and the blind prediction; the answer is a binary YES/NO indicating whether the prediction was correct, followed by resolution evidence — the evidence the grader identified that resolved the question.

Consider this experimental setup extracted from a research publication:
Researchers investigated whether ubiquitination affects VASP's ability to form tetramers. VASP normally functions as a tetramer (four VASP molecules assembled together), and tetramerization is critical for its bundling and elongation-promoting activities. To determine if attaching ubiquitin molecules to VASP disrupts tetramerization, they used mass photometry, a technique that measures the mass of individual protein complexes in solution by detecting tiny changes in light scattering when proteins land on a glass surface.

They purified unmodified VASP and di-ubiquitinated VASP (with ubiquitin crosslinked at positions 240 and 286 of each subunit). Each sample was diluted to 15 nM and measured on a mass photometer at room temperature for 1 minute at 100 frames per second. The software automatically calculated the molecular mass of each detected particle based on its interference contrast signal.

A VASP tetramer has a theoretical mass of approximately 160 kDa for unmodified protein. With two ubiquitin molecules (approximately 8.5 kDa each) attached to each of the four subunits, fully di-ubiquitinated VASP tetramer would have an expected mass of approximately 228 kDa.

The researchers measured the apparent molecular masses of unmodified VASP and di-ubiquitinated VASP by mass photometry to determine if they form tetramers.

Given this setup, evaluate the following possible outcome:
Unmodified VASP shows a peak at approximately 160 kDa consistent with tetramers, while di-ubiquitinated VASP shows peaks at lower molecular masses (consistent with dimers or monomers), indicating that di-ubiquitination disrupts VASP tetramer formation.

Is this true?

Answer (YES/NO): NO